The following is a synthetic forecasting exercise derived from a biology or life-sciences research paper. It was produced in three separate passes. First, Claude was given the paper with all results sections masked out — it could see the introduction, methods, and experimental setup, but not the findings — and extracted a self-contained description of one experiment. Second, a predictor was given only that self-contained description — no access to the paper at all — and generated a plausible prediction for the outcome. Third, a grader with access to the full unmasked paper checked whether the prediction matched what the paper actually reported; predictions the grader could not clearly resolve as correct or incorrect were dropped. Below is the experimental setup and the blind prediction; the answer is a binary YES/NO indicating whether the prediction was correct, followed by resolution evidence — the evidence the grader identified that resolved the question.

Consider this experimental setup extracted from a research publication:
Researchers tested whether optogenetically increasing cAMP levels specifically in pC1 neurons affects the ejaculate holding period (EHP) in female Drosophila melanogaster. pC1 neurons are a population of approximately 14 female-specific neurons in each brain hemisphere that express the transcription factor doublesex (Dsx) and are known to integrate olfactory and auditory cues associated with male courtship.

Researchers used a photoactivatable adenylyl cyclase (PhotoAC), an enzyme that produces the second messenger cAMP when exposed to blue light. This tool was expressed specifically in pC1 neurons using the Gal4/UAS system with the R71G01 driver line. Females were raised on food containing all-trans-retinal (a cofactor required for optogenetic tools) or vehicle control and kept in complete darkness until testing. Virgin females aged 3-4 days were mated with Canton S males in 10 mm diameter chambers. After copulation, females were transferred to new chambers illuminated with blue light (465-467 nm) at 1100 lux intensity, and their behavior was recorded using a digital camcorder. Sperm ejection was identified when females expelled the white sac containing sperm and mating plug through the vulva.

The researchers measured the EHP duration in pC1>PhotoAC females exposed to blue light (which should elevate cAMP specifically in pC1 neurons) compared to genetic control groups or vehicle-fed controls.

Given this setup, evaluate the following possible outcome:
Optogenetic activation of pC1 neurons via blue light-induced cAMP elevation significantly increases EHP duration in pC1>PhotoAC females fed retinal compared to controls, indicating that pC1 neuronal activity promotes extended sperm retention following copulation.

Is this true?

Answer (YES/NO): NO